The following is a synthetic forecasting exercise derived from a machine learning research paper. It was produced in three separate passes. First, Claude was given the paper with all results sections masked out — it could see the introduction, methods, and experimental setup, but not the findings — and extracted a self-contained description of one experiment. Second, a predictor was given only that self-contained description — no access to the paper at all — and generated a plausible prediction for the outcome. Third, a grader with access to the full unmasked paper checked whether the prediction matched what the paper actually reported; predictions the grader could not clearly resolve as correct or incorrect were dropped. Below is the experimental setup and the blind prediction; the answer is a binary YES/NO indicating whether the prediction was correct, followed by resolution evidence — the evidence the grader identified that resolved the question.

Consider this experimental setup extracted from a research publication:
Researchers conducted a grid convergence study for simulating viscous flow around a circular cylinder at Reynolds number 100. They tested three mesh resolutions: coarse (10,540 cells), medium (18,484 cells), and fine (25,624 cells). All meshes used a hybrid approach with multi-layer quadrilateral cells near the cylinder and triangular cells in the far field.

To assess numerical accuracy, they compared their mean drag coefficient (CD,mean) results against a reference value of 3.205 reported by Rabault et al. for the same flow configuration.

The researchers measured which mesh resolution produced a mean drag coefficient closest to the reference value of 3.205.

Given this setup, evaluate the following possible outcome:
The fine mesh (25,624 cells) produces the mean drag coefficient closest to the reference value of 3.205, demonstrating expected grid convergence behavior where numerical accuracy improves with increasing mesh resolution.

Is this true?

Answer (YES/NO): NO